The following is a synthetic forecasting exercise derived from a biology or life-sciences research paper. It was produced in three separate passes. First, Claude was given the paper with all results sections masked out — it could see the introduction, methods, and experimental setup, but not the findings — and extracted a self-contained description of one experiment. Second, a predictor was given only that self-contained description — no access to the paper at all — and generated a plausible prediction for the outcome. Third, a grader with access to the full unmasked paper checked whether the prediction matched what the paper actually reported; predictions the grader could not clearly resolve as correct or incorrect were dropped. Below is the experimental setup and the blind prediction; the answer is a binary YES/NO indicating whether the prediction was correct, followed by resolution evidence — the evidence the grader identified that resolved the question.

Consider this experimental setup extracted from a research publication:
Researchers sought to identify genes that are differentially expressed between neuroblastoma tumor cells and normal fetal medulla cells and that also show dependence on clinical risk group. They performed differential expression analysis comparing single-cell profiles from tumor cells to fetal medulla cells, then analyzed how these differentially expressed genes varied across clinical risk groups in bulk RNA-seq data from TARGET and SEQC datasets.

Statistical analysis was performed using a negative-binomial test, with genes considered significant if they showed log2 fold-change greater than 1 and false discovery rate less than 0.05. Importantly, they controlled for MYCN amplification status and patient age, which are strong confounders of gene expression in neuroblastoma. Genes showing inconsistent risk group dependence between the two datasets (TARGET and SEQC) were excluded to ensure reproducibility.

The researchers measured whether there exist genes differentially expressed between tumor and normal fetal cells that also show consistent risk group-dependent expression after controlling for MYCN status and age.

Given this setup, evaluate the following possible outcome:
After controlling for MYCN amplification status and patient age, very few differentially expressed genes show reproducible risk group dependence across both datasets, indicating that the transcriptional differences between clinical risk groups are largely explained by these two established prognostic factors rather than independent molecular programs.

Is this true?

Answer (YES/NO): NO